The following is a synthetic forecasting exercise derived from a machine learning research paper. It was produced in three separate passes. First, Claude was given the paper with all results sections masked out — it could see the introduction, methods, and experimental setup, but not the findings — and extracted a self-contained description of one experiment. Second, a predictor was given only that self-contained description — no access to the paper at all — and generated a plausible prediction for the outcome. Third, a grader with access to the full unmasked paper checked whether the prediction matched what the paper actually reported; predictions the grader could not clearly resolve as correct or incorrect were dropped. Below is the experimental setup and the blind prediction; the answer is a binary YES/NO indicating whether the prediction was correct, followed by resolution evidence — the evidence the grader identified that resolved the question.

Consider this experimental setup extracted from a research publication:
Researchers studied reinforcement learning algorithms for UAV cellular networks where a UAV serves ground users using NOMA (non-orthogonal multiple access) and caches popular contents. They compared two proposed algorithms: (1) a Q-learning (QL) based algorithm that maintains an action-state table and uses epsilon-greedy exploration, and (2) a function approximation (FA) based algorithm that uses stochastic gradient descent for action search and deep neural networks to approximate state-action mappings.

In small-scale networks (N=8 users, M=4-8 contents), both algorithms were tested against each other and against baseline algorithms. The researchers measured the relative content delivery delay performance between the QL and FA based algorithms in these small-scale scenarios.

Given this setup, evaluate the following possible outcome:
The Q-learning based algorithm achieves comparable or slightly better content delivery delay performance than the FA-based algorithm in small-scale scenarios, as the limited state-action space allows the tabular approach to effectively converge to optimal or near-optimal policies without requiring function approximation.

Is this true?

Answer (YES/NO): YES